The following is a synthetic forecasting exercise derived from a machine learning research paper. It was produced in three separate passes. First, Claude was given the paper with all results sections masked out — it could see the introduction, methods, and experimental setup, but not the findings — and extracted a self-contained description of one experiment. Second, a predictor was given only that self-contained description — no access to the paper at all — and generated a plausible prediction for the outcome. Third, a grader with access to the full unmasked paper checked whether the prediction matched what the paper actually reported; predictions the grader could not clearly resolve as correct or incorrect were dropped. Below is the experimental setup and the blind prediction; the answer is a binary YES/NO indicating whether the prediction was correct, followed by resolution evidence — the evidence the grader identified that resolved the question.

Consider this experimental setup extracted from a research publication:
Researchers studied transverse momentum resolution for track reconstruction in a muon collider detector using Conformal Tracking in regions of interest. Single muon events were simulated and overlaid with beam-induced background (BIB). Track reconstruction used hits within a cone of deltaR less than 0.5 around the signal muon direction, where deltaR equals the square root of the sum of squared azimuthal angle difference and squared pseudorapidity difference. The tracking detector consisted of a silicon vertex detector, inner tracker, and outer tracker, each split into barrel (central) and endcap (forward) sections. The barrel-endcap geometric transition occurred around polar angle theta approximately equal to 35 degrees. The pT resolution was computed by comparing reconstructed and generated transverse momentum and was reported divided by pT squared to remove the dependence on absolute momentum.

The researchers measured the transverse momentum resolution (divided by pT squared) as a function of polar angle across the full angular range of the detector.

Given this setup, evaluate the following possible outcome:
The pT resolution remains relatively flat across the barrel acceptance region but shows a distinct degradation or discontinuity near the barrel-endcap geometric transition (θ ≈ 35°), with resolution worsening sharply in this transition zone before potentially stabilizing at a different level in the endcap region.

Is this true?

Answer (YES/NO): YES